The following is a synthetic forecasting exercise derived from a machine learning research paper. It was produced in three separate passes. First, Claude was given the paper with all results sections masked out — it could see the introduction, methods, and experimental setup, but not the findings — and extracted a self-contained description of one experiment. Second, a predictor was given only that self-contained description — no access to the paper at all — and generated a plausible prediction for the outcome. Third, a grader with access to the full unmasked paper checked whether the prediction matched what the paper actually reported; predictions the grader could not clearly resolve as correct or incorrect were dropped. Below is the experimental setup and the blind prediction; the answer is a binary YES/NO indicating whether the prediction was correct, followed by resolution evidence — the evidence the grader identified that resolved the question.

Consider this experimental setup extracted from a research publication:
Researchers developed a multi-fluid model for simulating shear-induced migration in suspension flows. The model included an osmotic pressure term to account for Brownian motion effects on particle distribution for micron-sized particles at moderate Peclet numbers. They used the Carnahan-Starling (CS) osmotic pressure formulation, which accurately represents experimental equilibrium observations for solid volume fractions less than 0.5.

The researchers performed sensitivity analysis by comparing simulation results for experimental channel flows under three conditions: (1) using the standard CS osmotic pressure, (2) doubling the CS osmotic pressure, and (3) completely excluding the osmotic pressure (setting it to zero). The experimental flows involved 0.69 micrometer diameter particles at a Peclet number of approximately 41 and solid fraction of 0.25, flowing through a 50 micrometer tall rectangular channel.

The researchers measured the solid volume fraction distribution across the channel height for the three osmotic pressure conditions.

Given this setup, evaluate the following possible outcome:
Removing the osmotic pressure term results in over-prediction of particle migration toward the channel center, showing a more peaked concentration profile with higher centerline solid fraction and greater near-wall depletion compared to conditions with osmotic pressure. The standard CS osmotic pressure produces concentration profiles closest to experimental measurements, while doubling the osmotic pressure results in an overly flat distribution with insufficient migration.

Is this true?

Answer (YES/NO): NO